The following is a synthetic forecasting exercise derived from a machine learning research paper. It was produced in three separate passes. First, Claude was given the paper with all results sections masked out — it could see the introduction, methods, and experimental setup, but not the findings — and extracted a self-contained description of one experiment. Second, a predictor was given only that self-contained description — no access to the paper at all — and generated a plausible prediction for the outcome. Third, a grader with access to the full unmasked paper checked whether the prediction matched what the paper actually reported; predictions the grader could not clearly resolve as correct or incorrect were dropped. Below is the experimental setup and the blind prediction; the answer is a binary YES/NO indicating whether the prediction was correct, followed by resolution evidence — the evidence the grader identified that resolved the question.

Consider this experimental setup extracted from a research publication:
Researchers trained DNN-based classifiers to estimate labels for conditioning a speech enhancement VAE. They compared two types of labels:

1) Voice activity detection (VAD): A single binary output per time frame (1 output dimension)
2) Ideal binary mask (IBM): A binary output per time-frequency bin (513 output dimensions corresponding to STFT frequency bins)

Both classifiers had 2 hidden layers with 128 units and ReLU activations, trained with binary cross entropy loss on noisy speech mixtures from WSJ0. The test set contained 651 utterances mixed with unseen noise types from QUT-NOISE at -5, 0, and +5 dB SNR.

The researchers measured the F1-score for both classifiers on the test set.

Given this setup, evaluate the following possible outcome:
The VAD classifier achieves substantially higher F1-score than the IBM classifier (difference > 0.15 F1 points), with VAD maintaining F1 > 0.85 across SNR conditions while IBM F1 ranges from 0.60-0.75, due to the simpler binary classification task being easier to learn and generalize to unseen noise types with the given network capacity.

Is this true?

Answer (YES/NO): NO